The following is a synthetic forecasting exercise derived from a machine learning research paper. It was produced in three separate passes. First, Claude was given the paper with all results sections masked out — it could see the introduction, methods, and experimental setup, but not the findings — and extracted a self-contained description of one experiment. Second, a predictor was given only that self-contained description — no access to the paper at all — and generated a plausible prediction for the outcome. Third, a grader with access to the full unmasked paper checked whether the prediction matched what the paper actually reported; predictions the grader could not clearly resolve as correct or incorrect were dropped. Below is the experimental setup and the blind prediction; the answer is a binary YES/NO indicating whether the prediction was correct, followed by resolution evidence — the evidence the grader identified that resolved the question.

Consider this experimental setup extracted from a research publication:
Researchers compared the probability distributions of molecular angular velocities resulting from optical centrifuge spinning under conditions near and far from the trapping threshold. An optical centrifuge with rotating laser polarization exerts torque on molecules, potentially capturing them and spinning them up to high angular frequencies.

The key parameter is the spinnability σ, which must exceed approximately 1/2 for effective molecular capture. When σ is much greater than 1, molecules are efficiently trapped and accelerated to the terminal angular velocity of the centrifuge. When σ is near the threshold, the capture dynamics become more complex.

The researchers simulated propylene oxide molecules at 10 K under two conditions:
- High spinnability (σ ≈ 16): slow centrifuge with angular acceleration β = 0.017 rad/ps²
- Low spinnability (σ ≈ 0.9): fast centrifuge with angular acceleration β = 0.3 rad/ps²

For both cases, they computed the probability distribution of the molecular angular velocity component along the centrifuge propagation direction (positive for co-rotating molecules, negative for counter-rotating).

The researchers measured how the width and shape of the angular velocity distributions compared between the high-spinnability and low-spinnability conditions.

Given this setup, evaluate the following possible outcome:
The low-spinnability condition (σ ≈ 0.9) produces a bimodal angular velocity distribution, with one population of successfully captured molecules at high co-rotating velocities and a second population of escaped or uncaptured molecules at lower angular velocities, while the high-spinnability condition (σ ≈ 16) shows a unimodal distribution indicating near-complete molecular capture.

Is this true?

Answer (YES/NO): NO